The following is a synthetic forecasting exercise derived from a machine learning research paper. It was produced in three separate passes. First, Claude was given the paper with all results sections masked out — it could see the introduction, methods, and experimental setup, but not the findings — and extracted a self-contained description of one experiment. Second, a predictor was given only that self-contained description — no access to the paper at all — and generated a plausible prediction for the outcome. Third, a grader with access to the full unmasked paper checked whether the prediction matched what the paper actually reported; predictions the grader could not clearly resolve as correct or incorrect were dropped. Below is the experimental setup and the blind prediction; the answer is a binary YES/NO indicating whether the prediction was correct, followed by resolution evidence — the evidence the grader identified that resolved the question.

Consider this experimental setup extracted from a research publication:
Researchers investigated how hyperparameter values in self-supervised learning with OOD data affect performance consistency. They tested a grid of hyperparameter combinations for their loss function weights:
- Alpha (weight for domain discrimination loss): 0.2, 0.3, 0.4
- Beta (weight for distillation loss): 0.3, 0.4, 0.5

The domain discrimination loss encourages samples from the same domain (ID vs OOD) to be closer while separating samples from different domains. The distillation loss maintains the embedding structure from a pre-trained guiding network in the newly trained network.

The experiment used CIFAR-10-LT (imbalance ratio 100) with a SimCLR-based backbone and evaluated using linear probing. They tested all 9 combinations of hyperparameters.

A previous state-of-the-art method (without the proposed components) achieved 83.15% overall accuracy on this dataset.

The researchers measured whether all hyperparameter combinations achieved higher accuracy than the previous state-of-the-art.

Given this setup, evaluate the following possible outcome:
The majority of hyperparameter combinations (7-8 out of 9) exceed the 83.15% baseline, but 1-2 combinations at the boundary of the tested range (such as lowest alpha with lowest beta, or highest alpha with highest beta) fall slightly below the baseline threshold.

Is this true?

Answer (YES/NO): NO